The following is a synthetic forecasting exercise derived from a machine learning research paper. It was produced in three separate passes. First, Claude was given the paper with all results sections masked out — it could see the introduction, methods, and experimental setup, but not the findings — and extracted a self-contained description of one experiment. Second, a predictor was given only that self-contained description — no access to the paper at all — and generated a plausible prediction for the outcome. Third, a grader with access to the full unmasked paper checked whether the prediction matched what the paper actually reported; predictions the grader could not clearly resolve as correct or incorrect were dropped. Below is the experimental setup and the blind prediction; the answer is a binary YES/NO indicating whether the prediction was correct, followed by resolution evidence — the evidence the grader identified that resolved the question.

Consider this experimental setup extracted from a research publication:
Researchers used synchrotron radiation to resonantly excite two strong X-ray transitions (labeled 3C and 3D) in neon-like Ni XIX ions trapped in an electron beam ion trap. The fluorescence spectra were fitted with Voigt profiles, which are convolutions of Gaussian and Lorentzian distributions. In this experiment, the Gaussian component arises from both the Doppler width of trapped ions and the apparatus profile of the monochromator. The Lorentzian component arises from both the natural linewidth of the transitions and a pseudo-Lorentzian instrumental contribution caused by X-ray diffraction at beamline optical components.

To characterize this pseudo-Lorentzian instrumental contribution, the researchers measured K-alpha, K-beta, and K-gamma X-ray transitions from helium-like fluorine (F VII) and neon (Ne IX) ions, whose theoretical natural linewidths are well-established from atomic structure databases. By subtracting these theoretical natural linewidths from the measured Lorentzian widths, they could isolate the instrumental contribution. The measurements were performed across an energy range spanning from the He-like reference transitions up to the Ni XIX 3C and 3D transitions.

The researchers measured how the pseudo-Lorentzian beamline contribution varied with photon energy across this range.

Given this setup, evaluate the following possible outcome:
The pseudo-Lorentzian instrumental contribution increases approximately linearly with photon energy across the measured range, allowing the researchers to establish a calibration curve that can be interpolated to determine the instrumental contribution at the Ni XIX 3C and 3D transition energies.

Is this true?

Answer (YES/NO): NO